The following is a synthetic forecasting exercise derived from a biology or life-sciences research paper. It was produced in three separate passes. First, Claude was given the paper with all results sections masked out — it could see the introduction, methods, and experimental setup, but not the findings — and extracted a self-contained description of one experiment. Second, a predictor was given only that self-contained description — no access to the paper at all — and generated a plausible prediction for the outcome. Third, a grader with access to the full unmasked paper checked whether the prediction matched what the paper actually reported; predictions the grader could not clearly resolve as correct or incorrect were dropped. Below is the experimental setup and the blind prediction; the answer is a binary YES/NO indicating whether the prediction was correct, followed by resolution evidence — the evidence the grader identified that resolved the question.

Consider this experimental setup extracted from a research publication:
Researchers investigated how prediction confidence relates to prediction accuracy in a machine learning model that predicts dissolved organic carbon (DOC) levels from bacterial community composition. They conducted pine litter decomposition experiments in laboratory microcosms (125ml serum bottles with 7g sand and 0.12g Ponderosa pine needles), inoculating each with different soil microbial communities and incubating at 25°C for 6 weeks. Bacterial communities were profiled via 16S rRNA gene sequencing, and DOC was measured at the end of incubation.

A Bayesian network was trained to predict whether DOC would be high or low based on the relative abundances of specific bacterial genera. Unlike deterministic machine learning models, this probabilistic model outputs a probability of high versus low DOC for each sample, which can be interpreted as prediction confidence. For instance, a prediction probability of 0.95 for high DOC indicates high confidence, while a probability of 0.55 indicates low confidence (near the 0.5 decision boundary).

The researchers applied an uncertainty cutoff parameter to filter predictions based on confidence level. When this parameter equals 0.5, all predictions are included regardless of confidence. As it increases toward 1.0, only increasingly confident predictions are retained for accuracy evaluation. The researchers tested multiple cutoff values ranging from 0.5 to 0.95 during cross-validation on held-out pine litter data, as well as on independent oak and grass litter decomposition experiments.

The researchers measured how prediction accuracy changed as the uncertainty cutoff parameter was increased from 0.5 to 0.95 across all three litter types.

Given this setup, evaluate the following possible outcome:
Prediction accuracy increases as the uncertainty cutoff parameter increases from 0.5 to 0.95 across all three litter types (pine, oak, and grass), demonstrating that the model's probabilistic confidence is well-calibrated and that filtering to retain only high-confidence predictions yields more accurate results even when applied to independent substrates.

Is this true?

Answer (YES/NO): YES